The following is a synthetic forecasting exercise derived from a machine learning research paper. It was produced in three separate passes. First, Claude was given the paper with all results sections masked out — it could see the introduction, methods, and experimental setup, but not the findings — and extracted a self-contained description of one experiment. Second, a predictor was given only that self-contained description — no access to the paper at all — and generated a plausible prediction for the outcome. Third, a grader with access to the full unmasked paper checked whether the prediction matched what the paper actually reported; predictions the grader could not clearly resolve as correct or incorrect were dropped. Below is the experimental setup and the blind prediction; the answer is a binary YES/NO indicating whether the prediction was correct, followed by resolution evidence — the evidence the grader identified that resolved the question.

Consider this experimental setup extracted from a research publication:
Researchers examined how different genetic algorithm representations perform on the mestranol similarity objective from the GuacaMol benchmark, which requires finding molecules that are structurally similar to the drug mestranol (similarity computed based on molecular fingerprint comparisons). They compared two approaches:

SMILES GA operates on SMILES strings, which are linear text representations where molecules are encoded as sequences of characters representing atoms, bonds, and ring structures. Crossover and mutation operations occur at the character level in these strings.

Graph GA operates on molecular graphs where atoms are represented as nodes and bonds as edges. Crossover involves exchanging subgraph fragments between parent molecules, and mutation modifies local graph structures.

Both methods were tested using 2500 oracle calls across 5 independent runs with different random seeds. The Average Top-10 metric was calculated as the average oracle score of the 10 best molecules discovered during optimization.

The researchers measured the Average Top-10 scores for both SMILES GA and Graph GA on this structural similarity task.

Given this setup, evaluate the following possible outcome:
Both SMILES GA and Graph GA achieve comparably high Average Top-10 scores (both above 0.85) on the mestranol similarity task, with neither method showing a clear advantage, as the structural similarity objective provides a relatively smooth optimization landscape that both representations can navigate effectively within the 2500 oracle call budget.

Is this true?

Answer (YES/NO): NO